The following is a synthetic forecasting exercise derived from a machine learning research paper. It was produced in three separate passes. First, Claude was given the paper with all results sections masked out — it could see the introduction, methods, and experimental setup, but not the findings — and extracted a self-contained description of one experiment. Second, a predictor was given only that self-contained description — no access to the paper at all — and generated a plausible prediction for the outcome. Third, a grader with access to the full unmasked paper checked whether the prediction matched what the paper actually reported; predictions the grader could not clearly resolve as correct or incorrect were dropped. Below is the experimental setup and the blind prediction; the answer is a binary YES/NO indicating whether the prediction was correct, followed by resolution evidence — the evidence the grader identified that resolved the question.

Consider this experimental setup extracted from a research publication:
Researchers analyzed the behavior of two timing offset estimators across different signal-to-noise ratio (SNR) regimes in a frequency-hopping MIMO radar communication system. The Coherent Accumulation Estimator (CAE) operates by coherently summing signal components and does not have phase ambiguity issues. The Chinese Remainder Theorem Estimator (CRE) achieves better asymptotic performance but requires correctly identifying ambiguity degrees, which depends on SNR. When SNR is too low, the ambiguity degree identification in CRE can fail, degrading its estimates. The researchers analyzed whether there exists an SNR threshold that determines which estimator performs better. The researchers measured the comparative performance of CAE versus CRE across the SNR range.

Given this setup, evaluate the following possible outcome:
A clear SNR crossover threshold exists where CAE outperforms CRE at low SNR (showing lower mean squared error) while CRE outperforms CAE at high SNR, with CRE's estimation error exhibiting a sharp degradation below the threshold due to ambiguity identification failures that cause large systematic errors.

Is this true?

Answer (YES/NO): YES